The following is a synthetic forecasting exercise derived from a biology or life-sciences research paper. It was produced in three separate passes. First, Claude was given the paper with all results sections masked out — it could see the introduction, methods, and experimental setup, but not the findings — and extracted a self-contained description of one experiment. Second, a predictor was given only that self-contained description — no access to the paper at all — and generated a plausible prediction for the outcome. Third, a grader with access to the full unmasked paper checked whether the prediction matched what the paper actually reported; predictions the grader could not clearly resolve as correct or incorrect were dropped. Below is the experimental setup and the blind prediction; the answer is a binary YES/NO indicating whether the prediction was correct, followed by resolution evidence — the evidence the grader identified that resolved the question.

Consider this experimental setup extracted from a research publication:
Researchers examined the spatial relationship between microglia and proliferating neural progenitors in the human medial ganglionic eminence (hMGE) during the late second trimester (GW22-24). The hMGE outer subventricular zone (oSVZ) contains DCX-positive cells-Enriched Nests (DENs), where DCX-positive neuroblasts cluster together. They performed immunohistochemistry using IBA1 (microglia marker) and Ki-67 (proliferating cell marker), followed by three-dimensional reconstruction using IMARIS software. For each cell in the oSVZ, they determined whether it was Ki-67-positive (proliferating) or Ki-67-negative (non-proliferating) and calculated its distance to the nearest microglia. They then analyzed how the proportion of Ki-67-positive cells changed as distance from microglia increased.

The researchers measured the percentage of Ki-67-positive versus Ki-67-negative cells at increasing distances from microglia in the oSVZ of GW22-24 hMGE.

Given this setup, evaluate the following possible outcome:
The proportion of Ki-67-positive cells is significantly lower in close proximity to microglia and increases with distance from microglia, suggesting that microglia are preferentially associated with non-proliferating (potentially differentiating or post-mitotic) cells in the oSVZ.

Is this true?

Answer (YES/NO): NO